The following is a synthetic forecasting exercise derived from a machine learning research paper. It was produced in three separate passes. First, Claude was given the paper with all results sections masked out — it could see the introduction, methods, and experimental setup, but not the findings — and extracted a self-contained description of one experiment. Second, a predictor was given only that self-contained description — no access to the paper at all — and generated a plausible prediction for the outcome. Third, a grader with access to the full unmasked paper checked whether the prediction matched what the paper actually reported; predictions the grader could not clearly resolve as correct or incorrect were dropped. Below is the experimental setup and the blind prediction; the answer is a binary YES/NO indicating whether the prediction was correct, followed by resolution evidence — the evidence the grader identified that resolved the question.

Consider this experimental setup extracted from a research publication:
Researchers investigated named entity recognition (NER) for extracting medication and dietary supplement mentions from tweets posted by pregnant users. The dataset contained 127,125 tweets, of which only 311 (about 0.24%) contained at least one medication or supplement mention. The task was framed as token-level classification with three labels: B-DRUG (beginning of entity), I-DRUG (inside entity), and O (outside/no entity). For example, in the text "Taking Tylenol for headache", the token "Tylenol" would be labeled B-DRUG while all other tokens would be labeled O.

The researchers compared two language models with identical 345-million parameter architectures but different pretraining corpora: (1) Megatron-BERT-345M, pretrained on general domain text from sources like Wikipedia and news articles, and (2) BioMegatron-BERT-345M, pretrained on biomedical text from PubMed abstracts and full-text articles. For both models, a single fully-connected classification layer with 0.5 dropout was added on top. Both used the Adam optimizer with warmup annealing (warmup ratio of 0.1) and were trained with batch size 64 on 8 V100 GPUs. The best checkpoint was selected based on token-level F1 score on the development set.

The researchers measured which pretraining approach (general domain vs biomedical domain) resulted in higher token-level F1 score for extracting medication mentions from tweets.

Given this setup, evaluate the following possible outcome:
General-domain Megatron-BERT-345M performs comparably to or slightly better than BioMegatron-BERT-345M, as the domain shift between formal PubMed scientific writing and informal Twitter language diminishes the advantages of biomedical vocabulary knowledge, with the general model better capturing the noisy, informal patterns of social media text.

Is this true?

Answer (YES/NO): YES